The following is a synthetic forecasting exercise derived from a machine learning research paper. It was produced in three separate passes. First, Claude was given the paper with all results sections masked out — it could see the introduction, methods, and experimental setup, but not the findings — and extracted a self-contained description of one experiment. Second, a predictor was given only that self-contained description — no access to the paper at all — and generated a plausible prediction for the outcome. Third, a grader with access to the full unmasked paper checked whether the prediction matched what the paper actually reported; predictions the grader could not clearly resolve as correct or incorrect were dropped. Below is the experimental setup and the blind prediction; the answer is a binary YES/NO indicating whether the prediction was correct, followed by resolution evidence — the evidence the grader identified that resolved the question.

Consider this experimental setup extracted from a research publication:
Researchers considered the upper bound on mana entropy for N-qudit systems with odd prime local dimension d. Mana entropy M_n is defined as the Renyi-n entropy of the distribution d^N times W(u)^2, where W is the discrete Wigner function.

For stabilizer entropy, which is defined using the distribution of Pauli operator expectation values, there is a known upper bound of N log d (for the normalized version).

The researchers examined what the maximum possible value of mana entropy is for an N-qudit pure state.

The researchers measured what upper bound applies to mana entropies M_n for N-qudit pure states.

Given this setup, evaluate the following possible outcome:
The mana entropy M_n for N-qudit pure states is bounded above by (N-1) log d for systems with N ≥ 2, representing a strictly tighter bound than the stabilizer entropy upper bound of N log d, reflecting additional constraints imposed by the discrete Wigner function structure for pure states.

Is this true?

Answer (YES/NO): NO